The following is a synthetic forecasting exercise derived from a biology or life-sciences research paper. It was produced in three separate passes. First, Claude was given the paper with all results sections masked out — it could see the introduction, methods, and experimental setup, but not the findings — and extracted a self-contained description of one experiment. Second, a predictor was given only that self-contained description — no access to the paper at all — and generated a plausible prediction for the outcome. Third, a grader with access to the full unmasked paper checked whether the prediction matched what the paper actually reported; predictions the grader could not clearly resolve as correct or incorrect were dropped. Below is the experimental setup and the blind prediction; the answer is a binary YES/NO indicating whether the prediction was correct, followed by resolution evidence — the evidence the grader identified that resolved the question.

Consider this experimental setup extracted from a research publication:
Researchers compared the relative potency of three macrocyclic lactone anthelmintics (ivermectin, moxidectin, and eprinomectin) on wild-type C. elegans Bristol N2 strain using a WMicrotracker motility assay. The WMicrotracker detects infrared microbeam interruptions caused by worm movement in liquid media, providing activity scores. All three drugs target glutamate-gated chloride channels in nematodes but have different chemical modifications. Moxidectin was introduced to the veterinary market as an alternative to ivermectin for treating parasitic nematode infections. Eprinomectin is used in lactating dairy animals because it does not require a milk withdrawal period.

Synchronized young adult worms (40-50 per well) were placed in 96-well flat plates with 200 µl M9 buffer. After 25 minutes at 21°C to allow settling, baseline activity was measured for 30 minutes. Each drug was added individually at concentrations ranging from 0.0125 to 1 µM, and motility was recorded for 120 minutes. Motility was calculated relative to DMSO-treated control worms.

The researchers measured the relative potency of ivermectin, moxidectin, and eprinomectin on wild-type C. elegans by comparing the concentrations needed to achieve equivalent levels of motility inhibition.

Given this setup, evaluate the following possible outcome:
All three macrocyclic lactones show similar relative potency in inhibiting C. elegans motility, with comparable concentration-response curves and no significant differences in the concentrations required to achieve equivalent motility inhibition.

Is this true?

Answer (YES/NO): NO